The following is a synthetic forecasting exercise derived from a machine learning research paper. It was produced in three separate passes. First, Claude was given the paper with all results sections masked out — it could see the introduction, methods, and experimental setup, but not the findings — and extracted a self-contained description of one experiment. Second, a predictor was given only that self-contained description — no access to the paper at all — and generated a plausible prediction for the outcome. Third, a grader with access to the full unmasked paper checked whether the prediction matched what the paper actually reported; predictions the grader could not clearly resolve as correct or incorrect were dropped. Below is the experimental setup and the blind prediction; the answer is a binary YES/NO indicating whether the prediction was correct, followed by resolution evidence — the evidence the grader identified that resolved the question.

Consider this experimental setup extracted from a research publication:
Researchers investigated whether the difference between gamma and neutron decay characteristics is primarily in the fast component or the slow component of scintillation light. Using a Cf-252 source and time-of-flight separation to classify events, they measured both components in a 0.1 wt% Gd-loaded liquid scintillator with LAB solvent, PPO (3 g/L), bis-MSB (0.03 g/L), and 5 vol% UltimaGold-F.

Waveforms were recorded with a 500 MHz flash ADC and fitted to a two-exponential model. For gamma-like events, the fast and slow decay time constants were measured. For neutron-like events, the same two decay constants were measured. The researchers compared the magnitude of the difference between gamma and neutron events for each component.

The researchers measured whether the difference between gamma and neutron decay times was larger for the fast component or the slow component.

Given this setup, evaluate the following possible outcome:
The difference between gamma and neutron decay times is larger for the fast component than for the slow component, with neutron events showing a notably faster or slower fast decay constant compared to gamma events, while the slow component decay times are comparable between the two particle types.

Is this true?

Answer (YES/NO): NO